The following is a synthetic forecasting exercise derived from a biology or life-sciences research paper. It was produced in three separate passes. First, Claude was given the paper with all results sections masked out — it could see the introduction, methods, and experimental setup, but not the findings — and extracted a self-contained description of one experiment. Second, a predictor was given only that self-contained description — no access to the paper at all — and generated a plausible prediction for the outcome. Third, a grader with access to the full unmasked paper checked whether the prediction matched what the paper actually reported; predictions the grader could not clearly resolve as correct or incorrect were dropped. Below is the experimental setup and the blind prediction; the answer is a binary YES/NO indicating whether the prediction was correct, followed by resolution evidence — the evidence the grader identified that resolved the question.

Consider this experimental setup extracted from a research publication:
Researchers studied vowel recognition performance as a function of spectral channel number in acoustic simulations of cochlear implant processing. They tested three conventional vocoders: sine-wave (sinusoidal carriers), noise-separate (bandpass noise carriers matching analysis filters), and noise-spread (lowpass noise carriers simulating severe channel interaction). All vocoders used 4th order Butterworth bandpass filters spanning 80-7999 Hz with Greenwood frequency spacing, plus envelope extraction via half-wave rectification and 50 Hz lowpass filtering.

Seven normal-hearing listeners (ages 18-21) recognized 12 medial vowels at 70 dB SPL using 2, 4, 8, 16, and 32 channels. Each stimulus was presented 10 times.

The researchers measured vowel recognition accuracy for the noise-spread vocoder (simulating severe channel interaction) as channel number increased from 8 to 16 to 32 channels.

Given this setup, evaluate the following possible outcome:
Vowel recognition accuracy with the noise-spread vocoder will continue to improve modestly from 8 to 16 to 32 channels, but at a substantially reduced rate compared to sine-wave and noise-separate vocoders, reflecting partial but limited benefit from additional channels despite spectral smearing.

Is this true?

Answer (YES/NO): NO